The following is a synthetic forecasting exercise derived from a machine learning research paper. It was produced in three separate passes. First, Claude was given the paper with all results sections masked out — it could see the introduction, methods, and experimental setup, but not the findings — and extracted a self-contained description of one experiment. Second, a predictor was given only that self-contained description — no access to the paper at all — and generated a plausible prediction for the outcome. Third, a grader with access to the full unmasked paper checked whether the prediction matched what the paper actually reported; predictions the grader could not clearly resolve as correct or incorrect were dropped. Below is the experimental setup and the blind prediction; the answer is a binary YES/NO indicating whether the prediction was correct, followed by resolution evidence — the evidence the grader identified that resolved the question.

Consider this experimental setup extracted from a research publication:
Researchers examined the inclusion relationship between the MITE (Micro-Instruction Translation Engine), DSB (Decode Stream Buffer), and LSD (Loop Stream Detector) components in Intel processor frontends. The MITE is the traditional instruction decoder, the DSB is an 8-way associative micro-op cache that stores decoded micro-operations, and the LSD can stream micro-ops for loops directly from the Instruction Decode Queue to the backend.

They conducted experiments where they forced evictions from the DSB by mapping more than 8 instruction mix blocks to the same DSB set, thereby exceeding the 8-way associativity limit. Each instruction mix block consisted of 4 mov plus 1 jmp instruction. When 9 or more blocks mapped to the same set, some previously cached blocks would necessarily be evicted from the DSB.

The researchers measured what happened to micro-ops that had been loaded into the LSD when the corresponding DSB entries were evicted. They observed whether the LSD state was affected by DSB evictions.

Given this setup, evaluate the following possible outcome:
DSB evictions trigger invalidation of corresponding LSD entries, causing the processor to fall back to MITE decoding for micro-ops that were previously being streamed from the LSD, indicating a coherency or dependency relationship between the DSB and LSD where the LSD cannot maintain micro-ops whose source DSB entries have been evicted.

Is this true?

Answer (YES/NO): YES